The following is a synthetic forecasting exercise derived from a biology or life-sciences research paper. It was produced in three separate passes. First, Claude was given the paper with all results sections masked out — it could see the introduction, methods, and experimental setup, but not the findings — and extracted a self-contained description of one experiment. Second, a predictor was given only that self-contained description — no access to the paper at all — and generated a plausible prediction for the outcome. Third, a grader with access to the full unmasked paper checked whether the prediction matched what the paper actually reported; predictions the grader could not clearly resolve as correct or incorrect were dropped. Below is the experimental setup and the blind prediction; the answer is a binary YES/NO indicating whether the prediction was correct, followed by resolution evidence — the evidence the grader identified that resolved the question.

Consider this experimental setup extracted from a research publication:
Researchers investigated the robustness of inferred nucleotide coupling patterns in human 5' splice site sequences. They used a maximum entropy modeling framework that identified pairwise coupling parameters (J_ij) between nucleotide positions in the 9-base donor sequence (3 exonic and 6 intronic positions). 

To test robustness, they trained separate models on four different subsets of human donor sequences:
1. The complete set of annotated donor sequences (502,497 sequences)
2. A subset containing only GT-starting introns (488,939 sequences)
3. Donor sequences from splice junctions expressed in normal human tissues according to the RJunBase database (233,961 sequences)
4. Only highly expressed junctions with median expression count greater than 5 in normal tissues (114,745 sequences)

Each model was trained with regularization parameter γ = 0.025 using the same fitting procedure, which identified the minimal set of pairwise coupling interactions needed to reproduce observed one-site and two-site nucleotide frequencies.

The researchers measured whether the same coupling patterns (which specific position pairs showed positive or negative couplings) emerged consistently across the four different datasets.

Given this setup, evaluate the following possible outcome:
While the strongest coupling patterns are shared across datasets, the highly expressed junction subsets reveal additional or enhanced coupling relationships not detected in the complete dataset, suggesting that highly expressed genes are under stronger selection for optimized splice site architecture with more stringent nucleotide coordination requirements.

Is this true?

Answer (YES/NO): NO